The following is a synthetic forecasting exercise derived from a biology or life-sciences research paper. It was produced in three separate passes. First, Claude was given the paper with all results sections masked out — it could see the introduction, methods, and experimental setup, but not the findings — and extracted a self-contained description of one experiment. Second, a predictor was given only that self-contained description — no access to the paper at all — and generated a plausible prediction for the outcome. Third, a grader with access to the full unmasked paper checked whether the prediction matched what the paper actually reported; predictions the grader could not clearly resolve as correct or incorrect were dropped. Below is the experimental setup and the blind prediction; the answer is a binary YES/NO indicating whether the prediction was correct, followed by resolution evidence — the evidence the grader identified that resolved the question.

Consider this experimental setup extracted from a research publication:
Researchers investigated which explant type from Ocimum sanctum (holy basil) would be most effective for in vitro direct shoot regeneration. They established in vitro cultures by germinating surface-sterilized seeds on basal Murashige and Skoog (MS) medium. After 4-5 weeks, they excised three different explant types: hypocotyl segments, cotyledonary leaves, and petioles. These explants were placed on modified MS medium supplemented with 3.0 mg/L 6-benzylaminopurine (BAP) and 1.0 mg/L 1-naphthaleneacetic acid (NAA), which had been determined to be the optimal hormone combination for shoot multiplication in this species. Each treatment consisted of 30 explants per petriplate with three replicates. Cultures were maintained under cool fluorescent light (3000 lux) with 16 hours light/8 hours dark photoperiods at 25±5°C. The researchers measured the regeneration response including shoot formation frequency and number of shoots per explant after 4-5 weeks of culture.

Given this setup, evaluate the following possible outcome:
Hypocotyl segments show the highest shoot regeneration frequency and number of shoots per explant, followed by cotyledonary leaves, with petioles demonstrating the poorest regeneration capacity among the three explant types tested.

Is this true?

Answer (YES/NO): NO